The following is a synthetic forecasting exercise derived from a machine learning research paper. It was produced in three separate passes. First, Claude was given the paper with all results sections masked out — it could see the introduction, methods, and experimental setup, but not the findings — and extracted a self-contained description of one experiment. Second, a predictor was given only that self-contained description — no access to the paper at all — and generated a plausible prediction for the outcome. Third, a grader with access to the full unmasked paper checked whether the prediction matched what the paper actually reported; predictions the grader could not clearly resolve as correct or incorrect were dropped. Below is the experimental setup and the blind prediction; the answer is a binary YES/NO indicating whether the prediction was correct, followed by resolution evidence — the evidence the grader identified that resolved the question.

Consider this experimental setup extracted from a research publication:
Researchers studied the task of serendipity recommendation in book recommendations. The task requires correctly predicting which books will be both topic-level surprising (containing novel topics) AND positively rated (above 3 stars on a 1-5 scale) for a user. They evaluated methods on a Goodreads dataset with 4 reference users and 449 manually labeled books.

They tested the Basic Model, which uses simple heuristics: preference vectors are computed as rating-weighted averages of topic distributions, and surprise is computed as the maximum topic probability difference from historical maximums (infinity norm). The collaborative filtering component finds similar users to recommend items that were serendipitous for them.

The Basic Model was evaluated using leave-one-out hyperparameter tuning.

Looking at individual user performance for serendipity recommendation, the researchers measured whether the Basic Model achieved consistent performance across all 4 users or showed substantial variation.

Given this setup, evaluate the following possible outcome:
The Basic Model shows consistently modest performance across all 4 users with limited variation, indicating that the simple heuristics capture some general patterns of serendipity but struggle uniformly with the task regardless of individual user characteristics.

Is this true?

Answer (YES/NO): NO